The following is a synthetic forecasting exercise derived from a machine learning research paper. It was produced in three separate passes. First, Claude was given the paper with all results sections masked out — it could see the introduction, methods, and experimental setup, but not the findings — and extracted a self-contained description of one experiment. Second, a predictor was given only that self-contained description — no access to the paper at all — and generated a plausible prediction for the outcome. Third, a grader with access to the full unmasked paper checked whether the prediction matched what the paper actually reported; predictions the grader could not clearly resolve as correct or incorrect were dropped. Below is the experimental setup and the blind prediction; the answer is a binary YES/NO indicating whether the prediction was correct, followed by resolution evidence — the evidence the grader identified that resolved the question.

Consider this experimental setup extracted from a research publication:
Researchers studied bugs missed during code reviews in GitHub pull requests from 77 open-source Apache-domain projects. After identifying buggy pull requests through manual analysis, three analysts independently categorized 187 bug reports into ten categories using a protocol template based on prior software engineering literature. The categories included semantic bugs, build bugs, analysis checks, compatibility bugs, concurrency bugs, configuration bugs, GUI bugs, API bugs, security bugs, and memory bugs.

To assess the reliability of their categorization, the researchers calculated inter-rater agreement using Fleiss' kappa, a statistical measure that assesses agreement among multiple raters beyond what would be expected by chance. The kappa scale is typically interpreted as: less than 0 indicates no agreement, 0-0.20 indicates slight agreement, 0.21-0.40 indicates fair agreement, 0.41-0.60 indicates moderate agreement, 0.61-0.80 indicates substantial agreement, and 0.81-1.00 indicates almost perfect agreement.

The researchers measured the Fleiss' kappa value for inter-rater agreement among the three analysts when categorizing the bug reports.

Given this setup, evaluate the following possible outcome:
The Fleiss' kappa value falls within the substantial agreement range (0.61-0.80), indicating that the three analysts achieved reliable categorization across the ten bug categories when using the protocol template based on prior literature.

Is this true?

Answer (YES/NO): YES